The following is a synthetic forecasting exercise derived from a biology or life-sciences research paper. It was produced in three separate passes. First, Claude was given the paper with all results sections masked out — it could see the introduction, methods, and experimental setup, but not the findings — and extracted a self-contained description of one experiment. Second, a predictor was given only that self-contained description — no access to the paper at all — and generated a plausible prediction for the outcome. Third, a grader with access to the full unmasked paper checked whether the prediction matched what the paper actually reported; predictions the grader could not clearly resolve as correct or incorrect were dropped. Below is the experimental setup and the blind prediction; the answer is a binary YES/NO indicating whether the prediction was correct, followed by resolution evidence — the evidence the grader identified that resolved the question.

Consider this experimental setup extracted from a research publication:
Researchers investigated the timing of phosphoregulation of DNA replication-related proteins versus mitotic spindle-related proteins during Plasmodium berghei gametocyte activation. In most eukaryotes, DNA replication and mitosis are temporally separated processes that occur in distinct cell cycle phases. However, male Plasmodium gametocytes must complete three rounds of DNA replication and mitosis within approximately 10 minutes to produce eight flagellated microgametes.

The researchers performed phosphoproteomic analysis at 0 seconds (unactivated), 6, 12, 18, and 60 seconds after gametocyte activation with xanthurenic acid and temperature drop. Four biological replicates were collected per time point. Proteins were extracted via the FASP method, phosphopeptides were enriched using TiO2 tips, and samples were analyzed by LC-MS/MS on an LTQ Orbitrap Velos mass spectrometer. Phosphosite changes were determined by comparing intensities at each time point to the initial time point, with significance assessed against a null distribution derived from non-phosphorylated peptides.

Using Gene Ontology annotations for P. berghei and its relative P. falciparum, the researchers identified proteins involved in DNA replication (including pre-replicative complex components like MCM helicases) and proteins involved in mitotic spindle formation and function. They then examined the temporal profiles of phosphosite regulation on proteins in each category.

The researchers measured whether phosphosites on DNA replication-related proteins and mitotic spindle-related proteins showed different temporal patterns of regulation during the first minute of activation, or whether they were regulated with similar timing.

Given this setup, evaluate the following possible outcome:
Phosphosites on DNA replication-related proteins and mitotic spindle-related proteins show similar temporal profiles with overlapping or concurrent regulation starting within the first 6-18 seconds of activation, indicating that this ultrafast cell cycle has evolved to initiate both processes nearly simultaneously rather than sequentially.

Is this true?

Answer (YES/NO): YES